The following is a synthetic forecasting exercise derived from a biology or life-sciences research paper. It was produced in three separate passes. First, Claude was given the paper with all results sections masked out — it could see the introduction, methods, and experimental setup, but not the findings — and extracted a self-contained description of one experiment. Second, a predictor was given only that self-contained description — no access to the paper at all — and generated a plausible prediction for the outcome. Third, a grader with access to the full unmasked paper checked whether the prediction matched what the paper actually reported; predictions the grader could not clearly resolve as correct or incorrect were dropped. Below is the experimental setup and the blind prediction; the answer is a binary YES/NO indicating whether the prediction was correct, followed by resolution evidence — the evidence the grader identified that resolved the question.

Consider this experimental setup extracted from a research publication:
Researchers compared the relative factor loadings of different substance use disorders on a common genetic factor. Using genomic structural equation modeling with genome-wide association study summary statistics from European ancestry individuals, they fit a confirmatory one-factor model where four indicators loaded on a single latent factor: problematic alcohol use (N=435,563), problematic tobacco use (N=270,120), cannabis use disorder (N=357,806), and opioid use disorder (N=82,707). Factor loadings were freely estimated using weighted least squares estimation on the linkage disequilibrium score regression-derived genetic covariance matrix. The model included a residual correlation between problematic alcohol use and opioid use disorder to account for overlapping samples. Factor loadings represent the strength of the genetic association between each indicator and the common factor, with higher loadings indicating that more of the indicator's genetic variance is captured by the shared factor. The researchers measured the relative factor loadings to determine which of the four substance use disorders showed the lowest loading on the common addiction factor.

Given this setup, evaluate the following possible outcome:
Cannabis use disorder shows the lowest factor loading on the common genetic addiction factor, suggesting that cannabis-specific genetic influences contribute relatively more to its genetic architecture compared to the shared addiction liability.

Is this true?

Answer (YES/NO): NO